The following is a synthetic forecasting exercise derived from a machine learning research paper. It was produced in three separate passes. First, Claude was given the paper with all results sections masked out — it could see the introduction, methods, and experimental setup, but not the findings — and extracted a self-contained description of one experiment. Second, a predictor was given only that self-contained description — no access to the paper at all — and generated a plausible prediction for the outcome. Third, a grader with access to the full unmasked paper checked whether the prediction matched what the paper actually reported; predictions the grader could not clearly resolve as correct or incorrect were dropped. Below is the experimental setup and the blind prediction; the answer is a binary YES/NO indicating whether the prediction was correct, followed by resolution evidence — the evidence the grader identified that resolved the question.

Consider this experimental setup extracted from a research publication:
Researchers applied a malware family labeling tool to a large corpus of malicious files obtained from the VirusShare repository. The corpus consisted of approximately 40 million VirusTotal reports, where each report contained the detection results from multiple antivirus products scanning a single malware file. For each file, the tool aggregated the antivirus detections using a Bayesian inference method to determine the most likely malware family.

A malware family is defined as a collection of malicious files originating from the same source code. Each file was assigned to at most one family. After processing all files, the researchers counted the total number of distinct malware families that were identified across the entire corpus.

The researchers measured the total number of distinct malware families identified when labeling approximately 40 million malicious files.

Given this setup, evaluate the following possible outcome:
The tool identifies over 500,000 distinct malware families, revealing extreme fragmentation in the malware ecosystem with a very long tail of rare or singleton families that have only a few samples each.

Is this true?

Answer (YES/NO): NO